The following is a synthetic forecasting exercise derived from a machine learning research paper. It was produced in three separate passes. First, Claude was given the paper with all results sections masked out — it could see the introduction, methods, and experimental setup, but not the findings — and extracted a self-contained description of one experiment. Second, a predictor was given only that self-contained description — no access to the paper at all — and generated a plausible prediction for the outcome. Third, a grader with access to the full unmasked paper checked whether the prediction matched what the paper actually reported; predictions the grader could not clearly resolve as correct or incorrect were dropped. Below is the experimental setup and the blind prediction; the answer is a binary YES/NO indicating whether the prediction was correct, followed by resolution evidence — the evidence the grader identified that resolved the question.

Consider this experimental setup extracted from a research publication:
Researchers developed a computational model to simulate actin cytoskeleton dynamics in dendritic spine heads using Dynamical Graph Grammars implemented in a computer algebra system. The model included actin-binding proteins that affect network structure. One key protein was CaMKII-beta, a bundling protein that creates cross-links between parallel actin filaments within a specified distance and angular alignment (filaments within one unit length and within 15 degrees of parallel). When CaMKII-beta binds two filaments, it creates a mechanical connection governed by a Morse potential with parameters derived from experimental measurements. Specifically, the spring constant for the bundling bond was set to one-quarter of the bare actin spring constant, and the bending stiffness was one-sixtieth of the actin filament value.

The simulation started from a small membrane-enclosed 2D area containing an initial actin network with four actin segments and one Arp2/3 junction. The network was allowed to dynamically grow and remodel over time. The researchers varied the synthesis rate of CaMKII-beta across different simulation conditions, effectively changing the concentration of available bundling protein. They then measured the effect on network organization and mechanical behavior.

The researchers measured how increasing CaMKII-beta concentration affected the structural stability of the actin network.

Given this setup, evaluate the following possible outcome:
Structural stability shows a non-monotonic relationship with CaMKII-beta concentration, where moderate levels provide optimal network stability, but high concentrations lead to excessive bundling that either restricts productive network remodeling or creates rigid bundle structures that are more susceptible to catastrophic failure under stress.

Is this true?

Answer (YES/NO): NO